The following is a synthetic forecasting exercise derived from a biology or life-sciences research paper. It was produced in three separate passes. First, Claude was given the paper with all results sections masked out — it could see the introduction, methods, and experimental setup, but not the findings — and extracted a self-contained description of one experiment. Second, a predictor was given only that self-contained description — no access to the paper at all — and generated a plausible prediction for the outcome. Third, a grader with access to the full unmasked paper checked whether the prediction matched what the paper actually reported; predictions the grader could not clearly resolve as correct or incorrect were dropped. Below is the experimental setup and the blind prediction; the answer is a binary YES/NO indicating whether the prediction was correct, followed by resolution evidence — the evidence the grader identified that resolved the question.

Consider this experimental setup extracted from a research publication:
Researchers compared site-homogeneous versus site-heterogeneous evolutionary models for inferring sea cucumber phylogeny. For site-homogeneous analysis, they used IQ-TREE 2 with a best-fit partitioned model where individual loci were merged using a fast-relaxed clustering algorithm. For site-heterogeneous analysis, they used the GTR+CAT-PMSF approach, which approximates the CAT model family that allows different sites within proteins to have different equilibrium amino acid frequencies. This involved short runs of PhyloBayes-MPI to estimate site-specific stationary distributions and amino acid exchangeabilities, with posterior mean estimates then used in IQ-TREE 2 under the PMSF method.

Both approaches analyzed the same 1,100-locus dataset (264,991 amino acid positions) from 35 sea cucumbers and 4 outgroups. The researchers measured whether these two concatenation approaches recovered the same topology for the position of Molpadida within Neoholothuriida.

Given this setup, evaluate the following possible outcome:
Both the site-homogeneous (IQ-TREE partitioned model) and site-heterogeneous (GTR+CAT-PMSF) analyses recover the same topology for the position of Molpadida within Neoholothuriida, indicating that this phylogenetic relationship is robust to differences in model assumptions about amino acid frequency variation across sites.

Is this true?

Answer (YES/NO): NO